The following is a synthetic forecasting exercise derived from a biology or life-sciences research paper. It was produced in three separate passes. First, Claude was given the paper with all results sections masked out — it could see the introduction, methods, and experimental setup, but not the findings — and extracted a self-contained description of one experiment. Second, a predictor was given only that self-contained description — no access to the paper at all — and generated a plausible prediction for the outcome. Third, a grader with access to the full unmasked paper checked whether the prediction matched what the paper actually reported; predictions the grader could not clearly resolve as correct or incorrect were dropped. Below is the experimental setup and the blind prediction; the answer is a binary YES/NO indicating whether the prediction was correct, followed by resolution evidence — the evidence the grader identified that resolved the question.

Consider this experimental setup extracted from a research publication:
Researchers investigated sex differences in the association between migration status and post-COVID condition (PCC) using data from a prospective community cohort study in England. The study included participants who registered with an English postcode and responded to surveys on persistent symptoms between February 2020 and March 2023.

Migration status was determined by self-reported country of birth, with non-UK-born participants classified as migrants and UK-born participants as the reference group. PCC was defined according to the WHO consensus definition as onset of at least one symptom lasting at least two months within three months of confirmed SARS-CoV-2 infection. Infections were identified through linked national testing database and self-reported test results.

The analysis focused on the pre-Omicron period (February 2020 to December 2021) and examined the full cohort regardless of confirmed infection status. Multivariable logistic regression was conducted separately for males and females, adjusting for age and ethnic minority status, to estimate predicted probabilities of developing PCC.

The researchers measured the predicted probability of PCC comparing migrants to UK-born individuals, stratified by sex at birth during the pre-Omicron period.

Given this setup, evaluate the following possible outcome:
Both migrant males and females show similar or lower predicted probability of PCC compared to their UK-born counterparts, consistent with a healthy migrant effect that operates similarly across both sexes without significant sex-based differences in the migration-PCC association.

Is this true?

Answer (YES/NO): NO